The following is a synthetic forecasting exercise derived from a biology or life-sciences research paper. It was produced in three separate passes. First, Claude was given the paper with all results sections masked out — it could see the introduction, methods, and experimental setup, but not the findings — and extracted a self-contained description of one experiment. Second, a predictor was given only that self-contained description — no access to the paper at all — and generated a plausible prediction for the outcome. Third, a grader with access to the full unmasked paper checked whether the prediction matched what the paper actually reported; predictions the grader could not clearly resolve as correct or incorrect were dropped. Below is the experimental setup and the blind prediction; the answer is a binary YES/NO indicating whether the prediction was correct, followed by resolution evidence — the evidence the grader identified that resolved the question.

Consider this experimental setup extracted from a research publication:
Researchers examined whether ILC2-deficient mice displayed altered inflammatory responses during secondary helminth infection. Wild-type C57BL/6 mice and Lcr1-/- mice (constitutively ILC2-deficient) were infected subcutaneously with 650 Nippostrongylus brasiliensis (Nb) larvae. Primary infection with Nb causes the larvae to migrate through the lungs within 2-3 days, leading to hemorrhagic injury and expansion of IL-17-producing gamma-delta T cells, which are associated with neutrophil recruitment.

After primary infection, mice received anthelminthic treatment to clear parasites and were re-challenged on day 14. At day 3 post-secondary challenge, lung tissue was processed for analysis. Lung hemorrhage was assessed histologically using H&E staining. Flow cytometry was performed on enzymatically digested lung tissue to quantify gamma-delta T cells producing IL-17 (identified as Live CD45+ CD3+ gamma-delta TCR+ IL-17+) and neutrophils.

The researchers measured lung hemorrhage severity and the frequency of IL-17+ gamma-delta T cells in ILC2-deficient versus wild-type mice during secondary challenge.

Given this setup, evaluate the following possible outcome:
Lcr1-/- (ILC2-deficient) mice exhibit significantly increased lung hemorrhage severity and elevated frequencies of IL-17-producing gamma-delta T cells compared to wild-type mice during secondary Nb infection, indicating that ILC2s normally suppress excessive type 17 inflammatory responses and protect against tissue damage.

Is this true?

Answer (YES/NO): YES